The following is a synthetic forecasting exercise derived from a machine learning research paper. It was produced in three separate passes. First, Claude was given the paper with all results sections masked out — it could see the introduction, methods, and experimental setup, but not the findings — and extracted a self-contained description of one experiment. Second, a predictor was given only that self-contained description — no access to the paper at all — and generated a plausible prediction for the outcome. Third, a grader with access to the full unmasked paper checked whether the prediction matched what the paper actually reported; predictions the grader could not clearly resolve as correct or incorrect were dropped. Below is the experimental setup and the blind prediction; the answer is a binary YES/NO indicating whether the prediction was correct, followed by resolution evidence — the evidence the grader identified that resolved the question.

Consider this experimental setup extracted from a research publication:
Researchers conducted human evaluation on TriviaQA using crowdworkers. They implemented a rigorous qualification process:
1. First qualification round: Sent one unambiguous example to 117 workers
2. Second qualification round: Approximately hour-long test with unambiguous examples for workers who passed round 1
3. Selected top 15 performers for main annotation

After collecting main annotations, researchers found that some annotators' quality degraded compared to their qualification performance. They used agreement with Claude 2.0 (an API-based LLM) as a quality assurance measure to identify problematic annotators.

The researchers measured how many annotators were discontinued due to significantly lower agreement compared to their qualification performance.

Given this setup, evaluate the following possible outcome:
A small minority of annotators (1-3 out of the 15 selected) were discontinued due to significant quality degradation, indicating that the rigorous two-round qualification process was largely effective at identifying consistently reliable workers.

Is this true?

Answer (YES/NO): NO